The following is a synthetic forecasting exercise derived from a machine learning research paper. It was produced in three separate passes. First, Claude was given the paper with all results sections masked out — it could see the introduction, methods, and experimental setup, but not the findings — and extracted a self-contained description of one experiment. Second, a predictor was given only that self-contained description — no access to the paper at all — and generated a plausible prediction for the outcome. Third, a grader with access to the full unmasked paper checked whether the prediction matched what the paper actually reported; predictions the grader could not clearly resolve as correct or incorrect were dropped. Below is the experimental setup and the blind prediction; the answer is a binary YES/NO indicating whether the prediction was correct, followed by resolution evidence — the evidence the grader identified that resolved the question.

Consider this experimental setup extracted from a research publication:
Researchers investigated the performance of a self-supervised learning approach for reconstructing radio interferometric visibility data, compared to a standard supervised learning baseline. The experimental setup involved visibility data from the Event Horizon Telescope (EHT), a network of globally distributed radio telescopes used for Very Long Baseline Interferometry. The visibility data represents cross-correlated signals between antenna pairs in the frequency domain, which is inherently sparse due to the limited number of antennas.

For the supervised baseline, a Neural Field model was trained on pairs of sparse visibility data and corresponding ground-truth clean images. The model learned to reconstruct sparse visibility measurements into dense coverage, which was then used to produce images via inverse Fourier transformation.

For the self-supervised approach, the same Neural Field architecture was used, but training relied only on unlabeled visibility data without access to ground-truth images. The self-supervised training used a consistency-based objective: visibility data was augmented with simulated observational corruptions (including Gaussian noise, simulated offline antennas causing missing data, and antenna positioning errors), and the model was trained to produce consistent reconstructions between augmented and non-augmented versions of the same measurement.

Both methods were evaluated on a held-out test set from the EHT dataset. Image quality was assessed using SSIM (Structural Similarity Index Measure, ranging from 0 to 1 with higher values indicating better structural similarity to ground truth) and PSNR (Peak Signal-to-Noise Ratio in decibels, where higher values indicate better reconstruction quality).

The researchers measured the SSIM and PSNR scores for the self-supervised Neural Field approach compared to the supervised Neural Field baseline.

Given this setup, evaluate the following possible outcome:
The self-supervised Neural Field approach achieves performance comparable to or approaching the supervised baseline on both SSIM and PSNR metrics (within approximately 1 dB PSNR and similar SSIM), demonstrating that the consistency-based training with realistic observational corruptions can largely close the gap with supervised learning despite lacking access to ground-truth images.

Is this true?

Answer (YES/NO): NO